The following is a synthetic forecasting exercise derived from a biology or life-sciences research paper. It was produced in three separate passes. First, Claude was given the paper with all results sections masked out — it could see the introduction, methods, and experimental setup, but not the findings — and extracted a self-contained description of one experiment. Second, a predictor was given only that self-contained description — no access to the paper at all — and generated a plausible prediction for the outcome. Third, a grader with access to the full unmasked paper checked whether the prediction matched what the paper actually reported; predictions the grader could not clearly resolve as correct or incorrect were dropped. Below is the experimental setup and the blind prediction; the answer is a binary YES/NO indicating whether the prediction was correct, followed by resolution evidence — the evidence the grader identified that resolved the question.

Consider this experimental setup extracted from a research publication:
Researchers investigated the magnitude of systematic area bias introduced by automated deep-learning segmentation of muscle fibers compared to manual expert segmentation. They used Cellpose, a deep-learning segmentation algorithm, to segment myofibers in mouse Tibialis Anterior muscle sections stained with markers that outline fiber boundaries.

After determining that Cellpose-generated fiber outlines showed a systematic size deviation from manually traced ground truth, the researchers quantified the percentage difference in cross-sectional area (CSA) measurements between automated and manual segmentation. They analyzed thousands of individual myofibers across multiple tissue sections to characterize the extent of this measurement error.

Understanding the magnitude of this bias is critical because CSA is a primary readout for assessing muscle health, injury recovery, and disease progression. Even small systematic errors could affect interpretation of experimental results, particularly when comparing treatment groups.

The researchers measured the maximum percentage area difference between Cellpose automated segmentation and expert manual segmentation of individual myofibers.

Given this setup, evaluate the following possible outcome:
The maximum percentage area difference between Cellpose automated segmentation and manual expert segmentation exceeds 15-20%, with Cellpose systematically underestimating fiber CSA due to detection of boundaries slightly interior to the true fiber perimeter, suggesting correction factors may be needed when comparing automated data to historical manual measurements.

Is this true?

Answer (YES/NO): NO